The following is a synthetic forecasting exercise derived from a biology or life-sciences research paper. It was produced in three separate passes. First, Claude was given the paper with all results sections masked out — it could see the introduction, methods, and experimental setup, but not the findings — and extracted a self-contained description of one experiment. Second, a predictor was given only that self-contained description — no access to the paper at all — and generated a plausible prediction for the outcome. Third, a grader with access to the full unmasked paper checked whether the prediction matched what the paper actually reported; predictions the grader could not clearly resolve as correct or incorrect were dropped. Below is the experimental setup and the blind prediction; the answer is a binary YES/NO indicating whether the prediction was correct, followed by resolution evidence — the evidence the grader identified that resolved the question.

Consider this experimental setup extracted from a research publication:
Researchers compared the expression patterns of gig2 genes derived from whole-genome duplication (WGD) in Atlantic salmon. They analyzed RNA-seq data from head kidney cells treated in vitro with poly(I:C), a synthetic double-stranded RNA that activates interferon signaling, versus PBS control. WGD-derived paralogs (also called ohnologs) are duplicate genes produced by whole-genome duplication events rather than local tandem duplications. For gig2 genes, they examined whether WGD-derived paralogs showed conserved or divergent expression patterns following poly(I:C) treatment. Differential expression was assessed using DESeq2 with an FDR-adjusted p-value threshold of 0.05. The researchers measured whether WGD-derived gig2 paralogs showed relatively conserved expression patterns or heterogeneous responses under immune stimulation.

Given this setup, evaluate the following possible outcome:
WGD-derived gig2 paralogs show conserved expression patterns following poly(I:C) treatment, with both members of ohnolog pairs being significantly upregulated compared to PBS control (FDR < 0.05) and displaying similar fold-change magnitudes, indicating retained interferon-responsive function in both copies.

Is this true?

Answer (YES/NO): NO